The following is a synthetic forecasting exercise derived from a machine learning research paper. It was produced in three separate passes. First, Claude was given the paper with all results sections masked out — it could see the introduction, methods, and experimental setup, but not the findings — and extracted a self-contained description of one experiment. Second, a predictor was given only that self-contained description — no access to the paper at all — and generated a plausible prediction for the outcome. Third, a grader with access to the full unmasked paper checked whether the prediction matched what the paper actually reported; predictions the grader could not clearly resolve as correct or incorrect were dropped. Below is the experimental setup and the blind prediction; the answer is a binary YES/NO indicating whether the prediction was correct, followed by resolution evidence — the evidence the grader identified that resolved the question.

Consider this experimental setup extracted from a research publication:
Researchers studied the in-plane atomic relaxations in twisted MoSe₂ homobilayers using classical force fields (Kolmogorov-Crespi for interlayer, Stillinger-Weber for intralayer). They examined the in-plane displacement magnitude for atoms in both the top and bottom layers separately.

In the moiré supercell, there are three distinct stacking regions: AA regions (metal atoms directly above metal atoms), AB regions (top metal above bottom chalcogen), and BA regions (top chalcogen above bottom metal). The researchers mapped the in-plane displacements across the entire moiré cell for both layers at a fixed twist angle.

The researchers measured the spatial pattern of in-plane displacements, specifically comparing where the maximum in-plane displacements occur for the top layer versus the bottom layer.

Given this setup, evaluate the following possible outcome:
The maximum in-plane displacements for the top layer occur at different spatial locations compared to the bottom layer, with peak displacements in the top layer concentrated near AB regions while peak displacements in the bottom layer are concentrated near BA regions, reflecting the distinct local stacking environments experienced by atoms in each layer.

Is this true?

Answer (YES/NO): NO